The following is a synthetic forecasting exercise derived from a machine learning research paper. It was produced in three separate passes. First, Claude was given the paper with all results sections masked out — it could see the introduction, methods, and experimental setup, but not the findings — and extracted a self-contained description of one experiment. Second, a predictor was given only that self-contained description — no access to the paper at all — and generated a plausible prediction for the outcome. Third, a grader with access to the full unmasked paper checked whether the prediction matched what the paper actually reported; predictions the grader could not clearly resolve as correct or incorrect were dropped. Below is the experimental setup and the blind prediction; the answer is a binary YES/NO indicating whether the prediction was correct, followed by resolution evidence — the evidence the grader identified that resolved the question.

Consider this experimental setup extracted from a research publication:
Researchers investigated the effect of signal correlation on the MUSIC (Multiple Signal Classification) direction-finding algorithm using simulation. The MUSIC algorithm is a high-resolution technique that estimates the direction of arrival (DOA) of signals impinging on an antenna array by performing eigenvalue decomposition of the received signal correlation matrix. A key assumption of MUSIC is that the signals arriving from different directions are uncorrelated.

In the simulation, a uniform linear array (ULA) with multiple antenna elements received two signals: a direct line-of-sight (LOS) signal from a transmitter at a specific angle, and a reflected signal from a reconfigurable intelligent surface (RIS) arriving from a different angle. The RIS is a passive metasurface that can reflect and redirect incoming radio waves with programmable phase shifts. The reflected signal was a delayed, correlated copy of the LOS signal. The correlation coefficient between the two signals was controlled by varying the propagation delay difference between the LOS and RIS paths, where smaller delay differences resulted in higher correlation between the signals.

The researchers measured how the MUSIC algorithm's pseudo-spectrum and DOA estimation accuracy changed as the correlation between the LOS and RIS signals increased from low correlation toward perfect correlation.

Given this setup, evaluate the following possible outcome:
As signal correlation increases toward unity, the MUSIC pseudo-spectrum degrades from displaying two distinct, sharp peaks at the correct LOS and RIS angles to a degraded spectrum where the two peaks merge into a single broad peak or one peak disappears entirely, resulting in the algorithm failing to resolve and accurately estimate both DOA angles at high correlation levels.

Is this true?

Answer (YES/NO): YES